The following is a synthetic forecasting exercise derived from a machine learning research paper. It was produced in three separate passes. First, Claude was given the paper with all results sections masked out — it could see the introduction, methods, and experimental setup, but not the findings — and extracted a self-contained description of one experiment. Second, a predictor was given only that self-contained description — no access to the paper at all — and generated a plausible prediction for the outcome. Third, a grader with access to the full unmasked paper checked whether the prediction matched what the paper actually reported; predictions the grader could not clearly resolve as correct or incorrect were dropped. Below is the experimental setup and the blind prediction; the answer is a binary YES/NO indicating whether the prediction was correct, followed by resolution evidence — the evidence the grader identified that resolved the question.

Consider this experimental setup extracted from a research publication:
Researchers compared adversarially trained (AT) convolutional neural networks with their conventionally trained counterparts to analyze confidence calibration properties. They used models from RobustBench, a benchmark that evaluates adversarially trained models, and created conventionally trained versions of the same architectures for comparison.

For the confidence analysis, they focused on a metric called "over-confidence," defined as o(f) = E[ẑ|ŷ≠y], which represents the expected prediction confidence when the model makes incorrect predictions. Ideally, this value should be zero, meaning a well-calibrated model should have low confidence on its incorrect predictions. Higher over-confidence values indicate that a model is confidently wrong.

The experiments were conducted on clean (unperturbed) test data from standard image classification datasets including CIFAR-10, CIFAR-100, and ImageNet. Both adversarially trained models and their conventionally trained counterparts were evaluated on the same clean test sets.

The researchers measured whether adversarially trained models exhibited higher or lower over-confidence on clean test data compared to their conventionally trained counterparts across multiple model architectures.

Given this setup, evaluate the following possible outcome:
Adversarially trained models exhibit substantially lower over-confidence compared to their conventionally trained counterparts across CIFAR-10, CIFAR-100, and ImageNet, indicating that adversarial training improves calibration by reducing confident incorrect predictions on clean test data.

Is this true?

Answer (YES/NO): YES